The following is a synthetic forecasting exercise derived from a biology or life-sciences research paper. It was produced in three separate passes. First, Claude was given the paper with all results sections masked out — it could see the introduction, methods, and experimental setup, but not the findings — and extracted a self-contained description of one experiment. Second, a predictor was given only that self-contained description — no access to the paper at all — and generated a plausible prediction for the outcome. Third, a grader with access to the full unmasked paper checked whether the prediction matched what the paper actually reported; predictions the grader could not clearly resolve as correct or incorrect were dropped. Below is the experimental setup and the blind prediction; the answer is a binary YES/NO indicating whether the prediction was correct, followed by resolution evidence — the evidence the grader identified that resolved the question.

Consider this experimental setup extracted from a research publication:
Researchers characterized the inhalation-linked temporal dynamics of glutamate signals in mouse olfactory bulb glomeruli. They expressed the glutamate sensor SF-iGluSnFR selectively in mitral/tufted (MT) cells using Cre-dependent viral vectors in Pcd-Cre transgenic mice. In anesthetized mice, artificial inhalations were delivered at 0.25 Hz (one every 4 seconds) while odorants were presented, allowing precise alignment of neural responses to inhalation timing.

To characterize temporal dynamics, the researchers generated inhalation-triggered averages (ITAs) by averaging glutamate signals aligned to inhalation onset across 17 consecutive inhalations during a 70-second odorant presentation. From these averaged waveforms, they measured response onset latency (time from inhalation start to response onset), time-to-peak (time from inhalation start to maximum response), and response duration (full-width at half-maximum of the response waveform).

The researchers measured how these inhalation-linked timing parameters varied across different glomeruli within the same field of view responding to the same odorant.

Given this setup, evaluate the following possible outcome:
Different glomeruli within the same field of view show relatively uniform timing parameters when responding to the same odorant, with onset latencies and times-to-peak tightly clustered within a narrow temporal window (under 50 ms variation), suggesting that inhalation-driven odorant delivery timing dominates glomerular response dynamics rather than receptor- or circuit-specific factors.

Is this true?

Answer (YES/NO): NO